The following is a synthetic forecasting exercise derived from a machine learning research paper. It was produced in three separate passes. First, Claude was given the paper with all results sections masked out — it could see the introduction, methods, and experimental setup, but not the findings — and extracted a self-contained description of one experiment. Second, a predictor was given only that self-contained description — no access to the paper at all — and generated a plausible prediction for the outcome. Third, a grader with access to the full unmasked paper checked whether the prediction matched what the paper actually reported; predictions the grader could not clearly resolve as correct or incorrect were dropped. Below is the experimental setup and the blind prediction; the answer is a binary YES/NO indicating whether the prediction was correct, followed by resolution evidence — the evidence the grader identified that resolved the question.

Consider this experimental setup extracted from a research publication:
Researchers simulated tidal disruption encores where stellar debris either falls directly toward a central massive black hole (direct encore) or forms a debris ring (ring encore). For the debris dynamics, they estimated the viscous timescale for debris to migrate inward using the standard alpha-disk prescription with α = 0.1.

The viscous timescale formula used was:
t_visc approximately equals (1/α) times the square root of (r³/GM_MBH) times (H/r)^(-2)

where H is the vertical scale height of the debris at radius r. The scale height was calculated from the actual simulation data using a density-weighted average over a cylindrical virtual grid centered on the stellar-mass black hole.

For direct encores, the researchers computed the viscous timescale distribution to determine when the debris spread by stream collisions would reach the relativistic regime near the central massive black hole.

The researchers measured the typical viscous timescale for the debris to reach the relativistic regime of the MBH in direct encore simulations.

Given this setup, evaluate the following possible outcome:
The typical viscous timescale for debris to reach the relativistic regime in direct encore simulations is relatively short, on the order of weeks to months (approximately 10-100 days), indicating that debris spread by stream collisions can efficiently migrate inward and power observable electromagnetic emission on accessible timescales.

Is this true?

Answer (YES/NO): YES